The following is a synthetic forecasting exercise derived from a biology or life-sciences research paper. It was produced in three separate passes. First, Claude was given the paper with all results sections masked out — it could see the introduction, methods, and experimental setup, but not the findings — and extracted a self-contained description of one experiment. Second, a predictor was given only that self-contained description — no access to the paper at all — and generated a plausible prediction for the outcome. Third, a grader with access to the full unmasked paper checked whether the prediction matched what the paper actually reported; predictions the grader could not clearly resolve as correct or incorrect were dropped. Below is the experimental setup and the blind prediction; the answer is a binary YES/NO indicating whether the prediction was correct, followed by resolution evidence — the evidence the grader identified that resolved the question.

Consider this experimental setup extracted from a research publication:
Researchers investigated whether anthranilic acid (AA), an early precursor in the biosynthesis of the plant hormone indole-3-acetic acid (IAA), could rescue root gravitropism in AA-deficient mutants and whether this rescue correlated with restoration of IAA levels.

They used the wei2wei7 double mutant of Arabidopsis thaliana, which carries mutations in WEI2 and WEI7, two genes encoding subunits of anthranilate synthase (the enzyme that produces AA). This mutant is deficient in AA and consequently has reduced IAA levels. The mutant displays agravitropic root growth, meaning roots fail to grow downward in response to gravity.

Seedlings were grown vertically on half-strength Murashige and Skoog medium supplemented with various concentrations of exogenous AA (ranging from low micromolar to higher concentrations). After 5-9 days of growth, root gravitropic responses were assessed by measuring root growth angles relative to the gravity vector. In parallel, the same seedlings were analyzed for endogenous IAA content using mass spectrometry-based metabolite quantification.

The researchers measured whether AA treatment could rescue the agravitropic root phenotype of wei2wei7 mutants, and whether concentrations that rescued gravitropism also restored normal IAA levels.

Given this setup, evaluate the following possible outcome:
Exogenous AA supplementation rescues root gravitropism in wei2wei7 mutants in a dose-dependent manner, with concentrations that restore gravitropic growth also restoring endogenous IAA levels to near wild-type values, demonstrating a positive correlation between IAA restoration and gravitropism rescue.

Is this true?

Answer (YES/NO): NO